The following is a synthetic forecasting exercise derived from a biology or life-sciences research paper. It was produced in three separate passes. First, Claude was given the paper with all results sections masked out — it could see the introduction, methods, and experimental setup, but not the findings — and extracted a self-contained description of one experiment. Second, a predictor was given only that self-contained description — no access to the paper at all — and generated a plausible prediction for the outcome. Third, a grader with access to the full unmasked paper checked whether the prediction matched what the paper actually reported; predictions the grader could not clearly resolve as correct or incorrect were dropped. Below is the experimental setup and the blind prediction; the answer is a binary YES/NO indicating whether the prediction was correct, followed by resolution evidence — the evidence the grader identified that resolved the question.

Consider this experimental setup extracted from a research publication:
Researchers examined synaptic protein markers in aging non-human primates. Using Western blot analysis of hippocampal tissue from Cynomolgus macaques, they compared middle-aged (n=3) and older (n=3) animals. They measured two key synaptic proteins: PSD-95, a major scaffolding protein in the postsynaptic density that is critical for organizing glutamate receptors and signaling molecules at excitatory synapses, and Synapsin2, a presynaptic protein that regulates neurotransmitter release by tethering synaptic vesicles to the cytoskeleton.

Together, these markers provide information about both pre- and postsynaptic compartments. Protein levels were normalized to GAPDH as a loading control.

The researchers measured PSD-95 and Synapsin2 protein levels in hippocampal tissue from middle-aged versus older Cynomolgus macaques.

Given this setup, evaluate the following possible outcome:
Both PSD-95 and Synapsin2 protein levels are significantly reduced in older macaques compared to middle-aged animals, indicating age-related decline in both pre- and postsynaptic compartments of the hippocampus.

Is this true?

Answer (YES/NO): NO